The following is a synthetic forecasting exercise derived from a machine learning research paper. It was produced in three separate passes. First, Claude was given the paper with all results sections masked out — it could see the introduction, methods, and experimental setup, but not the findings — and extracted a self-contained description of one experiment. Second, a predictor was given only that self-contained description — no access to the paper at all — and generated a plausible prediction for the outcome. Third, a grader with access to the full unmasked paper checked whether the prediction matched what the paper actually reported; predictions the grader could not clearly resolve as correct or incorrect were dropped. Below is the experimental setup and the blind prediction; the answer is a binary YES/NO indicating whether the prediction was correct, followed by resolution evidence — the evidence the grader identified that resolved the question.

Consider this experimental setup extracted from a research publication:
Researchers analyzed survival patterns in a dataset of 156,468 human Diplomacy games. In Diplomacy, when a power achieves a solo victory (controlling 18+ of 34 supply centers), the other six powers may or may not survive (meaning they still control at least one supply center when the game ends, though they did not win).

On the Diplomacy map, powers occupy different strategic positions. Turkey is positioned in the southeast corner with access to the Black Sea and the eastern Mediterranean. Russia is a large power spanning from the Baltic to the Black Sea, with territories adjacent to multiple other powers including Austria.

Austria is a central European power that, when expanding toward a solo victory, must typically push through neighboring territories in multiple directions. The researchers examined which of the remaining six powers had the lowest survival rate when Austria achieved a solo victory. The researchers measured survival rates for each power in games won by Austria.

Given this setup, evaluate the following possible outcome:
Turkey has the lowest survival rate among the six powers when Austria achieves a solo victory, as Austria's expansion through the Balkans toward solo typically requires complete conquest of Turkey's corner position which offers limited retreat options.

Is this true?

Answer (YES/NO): YES